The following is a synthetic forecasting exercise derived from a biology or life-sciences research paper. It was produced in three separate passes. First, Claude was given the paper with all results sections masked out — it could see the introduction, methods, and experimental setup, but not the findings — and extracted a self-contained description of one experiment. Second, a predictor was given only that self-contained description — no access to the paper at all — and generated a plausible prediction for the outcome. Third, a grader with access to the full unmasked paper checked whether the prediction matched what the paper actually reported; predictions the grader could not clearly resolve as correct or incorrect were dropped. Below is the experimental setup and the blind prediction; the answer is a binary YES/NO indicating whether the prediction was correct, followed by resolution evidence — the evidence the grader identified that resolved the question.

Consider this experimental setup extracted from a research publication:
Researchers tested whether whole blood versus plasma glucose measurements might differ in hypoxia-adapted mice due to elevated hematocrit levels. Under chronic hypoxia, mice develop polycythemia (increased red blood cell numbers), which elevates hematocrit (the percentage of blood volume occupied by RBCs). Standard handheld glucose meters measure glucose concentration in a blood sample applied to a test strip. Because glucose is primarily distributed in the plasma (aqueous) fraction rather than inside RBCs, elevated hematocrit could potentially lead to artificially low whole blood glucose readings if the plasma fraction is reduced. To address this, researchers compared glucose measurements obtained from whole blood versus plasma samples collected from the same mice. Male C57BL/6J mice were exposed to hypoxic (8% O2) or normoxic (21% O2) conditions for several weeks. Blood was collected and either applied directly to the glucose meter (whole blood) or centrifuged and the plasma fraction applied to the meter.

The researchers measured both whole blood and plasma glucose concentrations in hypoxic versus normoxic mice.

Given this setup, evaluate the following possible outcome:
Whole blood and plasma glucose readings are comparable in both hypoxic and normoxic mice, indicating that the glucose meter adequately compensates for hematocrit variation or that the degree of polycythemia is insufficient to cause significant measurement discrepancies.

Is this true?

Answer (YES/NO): YES